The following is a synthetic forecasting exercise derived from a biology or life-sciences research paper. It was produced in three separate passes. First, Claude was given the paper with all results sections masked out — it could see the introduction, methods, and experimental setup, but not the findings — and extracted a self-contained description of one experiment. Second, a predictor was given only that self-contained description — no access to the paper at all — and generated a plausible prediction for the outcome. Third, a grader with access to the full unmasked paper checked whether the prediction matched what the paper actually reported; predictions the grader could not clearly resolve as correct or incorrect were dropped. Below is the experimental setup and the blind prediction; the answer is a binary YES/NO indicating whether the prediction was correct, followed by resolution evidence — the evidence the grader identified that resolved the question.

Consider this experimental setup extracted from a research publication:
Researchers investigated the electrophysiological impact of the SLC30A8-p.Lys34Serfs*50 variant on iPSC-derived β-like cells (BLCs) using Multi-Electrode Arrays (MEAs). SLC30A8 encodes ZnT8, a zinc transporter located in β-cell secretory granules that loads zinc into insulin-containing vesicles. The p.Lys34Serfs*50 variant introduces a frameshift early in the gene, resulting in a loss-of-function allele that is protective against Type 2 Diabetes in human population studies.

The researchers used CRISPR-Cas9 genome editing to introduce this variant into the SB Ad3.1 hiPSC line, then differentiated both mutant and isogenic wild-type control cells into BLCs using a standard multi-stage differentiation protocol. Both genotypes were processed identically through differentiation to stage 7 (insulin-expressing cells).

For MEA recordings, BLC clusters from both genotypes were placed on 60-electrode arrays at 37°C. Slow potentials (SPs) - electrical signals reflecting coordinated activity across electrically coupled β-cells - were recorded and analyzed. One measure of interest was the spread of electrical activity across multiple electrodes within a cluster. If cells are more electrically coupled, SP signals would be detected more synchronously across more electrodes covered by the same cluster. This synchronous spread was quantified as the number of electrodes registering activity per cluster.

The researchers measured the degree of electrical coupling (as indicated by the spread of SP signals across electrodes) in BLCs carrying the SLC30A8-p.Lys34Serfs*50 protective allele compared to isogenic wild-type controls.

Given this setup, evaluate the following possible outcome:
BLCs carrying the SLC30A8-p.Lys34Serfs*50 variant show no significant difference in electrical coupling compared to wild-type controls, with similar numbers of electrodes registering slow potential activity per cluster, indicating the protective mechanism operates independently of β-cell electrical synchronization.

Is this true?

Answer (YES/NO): NO